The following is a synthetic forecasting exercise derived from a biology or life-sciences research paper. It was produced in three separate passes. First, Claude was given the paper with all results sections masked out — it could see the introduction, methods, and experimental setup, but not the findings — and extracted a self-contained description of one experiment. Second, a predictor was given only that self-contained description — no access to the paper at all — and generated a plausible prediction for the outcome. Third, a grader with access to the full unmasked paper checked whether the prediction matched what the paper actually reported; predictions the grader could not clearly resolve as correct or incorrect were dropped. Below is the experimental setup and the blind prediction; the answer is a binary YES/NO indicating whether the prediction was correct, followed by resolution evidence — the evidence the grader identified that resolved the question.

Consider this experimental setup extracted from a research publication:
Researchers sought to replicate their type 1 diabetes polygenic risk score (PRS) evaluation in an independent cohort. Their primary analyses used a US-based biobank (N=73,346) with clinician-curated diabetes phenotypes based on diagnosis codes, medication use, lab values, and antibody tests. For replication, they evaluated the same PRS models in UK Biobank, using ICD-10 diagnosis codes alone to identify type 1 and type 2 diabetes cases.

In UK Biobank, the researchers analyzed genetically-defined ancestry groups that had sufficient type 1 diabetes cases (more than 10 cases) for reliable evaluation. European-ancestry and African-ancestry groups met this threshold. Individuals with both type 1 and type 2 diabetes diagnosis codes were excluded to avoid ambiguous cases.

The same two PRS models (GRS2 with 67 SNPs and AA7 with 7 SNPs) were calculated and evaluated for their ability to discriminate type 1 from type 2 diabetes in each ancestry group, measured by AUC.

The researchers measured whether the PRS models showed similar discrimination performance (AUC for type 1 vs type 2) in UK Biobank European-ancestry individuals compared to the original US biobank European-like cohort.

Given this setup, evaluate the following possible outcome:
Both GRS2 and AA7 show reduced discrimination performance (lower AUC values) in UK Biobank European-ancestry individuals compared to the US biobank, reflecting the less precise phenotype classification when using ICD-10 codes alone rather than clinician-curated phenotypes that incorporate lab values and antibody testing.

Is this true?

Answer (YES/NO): YES